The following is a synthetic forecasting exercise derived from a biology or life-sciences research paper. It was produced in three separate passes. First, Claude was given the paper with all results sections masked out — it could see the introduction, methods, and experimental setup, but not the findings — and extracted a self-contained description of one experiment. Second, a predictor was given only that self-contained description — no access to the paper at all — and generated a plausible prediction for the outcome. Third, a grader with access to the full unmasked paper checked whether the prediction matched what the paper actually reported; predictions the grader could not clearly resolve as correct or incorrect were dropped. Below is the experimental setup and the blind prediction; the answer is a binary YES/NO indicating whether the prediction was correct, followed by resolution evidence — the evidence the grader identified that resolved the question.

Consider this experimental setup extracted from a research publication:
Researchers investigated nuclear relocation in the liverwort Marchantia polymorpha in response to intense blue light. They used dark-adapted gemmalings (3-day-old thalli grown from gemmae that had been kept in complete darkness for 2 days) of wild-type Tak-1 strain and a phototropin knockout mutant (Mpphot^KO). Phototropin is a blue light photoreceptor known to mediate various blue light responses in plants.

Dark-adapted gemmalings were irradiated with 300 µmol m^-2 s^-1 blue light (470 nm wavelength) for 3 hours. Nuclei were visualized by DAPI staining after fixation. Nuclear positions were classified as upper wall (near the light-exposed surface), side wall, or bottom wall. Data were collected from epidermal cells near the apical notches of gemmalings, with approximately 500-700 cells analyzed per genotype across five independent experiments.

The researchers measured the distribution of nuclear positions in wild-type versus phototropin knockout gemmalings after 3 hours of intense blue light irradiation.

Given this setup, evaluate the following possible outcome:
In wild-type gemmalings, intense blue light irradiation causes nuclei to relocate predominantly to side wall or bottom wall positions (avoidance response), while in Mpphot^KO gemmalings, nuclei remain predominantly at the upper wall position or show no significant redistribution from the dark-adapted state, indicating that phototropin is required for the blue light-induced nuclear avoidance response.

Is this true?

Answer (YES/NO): YES